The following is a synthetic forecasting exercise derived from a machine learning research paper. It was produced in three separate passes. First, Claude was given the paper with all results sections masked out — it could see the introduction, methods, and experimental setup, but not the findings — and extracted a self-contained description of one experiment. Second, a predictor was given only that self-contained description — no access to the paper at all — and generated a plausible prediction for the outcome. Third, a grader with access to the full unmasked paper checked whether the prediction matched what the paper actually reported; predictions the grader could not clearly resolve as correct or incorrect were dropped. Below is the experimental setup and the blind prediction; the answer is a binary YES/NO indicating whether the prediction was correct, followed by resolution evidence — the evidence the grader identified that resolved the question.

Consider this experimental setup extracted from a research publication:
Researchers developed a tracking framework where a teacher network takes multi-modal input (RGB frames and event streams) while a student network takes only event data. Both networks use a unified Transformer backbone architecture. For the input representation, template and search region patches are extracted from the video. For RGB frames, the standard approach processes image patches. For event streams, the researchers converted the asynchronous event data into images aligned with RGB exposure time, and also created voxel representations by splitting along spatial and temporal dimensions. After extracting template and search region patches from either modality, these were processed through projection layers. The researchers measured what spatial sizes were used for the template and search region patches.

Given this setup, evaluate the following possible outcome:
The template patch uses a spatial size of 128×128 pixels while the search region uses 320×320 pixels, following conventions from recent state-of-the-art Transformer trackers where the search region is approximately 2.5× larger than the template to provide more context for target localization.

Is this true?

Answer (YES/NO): NO